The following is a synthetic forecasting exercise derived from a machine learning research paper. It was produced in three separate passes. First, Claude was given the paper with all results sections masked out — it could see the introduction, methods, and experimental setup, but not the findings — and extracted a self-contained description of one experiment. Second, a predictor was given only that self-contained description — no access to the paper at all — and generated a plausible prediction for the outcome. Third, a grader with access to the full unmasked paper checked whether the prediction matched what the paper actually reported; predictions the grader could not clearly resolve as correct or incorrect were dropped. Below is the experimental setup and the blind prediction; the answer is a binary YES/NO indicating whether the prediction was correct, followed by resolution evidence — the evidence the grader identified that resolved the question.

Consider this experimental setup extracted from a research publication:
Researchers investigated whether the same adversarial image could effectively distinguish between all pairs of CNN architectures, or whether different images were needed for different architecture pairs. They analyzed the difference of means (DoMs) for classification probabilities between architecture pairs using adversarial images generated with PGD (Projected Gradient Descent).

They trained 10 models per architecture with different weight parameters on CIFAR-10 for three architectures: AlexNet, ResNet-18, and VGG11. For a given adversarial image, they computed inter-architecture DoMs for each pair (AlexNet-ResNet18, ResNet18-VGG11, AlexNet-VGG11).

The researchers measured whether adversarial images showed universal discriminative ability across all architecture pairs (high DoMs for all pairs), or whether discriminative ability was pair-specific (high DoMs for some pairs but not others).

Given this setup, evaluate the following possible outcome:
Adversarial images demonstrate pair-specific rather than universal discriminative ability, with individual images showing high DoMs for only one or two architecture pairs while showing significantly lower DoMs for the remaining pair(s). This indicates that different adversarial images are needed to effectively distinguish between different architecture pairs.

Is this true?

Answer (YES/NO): YES